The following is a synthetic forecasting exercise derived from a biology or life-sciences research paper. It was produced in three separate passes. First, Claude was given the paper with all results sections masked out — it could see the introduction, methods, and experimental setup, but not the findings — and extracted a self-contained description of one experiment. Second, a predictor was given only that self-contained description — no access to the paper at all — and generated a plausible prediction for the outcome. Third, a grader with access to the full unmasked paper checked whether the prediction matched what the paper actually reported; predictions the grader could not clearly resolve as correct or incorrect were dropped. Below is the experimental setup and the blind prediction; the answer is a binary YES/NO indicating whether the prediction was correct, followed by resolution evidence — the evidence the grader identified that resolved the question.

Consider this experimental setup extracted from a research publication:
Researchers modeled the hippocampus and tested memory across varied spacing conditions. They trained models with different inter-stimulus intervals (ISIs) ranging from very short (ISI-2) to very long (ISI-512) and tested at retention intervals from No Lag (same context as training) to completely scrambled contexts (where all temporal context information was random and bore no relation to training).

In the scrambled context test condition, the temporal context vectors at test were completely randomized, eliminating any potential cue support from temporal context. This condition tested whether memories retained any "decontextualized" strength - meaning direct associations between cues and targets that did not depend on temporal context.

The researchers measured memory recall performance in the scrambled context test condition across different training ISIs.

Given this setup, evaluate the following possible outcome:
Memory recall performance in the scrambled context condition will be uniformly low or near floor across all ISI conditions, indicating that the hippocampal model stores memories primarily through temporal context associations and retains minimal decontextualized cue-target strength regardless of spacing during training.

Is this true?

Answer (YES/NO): NO